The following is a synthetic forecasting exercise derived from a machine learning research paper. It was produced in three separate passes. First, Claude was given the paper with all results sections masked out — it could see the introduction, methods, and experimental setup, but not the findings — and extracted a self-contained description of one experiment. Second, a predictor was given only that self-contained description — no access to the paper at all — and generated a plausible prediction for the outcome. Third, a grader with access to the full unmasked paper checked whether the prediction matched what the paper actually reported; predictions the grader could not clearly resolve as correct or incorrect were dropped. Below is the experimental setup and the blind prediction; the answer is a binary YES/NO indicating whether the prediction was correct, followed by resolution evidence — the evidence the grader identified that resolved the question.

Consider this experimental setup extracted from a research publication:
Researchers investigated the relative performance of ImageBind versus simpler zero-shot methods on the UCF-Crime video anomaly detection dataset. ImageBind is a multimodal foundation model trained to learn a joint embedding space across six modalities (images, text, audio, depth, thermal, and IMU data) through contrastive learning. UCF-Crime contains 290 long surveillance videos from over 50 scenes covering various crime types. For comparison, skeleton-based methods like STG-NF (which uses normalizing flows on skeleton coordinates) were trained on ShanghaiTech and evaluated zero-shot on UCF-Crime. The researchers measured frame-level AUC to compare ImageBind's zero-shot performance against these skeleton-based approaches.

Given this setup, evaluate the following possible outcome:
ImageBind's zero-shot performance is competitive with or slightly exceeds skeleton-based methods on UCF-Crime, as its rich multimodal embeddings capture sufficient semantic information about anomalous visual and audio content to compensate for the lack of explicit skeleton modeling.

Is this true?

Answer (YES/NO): YES